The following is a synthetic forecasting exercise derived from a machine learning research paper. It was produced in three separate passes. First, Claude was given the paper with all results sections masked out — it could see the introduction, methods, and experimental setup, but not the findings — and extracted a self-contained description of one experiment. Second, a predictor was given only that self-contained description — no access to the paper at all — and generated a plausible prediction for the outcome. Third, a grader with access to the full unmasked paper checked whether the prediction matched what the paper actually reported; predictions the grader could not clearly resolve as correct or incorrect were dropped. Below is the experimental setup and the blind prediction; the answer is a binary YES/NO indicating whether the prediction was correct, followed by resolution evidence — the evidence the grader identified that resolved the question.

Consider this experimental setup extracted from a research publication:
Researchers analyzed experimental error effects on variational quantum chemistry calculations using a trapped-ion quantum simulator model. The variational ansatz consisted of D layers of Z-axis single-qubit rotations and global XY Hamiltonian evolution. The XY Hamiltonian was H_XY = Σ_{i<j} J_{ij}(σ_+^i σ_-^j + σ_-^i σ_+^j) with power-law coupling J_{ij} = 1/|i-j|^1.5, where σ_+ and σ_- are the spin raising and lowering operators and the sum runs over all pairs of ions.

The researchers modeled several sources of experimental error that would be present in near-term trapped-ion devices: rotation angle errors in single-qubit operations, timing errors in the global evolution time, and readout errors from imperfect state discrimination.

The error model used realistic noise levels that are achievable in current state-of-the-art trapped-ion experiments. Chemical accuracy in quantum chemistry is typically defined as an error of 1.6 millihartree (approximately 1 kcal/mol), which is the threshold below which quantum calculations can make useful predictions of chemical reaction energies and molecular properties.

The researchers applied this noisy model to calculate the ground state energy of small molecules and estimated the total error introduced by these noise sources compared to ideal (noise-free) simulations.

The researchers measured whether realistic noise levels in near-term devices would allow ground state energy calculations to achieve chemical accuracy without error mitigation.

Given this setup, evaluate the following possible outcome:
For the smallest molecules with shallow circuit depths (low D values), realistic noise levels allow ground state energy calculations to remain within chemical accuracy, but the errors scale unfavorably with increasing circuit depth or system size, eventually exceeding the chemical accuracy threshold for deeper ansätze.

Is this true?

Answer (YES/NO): NO